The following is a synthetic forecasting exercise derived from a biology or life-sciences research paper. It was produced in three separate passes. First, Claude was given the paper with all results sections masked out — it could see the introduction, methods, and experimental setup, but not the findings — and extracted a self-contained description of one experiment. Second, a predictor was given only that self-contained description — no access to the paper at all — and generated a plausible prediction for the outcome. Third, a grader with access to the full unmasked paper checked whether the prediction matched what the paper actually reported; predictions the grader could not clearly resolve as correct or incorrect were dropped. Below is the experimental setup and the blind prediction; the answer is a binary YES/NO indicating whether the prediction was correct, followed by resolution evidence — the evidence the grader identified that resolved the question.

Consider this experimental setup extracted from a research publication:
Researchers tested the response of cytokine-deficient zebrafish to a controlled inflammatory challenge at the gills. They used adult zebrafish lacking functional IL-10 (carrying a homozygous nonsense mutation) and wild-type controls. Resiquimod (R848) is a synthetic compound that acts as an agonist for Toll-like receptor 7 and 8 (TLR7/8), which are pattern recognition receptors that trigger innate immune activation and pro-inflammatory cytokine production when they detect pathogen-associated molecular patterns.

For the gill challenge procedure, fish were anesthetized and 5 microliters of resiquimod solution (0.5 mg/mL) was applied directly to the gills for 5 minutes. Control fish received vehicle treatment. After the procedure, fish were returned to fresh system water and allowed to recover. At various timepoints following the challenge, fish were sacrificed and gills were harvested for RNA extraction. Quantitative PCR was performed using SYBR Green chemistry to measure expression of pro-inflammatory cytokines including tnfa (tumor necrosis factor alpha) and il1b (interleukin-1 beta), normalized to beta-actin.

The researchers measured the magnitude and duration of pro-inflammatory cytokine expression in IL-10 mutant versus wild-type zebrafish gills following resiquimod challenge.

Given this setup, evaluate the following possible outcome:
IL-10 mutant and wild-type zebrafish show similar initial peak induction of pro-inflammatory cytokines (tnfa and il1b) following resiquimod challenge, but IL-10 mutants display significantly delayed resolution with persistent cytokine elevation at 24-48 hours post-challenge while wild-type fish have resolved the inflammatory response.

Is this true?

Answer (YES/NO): NO